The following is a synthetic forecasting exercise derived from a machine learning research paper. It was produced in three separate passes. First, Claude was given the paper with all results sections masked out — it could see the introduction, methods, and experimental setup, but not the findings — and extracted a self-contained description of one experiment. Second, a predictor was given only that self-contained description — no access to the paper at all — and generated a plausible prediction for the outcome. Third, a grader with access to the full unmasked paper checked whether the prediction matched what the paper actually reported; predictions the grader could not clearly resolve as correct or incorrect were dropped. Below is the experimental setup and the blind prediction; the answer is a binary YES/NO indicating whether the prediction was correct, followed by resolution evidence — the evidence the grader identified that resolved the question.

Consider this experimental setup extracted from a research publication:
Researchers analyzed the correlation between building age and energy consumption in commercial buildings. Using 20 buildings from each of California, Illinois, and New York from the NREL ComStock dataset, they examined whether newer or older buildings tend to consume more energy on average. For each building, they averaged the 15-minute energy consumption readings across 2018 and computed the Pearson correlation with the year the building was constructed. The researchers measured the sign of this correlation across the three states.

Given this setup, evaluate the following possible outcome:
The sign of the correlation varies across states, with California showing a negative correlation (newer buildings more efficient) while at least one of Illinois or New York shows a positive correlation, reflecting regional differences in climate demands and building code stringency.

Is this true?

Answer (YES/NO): NO